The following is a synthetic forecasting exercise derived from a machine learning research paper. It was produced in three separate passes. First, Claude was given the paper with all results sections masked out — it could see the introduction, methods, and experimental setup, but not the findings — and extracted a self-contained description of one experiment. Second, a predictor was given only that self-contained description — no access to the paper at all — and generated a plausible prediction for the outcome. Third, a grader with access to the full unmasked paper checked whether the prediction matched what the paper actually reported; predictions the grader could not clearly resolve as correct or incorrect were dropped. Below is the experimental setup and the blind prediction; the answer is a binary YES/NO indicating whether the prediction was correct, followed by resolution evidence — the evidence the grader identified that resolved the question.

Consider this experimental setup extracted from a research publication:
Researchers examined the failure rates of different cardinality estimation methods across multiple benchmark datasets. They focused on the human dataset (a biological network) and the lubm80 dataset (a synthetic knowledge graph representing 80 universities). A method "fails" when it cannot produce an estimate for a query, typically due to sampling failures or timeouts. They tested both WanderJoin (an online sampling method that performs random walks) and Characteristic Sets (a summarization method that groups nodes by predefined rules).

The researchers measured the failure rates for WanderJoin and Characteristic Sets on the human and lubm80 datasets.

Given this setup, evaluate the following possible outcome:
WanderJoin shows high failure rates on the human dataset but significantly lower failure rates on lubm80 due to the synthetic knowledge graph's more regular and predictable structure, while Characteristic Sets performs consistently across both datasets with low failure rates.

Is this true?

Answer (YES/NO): NO